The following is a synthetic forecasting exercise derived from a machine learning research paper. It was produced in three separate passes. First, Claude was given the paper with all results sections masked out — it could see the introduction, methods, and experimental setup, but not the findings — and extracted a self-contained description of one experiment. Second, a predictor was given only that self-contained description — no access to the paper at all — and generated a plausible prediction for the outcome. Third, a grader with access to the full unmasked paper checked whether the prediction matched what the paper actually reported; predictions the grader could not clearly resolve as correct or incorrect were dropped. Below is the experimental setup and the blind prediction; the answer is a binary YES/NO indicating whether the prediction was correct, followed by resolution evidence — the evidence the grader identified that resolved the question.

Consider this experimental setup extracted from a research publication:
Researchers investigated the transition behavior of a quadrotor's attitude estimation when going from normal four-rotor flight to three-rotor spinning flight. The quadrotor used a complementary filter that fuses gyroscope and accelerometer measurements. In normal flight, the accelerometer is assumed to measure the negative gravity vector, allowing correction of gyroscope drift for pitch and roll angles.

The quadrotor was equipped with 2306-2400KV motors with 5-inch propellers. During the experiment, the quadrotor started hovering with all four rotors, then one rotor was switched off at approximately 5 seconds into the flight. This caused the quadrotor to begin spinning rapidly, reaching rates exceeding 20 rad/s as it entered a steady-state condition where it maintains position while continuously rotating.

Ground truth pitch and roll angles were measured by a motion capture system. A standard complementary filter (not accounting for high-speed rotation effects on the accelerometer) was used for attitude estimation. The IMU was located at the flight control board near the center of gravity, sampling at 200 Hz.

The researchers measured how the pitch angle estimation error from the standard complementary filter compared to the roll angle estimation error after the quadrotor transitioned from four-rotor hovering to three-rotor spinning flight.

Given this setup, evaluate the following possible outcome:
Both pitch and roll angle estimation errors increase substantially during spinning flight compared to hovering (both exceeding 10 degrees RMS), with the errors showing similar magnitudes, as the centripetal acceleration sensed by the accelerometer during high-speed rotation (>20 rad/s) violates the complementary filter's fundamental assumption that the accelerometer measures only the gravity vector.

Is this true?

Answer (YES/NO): NO